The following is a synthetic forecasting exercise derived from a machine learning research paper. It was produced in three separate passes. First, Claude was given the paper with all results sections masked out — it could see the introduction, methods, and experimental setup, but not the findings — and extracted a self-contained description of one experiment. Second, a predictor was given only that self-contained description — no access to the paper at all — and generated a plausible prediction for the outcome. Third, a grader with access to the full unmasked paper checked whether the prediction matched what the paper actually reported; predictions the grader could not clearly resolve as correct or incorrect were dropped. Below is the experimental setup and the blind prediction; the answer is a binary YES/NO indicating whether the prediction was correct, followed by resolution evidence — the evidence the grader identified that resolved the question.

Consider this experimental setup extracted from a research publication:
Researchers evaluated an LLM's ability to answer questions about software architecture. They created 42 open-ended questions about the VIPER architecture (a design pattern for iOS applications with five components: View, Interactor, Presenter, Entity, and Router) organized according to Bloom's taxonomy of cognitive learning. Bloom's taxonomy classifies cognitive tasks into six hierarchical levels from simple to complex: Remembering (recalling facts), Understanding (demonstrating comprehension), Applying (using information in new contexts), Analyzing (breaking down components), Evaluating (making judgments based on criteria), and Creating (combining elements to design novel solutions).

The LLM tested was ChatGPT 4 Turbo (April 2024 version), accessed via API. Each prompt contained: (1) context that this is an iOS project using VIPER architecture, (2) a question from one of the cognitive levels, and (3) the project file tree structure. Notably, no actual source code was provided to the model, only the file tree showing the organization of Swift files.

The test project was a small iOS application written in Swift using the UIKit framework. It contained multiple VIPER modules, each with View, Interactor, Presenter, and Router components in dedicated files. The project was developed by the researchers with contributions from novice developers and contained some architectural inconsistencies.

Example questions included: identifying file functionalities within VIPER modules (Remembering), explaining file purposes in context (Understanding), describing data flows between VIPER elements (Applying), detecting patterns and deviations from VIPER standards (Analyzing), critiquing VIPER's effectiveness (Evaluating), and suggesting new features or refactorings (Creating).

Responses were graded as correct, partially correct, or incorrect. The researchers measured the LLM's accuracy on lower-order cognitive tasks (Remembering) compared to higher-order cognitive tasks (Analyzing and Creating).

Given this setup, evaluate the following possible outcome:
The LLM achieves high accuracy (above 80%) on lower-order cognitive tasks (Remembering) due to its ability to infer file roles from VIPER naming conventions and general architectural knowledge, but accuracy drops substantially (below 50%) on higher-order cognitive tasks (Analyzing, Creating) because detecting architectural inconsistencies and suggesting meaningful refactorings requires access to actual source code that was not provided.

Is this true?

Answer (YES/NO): NO